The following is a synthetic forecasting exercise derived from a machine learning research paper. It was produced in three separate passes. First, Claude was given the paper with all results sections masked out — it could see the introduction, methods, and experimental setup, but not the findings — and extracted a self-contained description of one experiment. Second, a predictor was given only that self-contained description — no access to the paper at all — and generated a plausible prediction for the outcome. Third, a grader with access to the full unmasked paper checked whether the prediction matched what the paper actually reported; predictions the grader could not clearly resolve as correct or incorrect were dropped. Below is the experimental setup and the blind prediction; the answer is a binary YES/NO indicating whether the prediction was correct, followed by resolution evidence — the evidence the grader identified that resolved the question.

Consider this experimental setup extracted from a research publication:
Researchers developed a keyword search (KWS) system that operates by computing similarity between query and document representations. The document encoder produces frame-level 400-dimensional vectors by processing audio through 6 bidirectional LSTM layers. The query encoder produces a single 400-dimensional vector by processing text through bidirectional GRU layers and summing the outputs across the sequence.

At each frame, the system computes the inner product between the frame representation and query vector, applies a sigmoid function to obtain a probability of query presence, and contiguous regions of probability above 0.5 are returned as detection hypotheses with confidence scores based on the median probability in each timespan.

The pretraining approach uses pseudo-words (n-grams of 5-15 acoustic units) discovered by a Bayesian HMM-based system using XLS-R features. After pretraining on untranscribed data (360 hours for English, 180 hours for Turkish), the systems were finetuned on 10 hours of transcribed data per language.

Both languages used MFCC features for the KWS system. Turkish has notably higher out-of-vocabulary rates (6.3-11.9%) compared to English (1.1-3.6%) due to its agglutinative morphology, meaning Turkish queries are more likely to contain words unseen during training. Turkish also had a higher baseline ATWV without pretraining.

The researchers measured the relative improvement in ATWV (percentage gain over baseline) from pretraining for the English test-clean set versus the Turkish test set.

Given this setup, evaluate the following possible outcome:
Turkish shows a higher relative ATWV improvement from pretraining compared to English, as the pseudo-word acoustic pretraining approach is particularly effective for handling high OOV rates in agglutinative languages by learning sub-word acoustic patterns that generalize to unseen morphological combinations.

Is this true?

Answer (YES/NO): NO